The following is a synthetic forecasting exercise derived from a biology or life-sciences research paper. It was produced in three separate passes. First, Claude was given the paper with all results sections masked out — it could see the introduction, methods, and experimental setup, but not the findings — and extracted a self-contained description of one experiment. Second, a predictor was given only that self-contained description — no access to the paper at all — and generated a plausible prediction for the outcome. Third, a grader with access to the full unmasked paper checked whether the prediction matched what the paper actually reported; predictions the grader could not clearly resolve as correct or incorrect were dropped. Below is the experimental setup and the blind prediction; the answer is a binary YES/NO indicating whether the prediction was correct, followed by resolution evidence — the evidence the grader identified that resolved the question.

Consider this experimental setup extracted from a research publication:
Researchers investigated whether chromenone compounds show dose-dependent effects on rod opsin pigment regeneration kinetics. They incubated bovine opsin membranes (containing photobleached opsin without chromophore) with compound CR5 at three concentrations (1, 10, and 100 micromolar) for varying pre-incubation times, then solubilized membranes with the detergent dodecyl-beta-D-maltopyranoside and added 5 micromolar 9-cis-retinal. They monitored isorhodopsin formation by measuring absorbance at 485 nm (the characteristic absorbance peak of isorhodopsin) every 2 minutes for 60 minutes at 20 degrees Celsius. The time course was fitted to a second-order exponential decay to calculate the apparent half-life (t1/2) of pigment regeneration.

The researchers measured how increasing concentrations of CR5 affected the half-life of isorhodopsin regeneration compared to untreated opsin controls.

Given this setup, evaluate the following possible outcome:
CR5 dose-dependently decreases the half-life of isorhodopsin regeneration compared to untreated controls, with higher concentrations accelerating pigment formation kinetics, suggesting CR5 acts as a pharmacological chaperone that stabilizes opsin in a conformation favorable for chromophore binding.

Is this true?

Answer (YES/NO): NO